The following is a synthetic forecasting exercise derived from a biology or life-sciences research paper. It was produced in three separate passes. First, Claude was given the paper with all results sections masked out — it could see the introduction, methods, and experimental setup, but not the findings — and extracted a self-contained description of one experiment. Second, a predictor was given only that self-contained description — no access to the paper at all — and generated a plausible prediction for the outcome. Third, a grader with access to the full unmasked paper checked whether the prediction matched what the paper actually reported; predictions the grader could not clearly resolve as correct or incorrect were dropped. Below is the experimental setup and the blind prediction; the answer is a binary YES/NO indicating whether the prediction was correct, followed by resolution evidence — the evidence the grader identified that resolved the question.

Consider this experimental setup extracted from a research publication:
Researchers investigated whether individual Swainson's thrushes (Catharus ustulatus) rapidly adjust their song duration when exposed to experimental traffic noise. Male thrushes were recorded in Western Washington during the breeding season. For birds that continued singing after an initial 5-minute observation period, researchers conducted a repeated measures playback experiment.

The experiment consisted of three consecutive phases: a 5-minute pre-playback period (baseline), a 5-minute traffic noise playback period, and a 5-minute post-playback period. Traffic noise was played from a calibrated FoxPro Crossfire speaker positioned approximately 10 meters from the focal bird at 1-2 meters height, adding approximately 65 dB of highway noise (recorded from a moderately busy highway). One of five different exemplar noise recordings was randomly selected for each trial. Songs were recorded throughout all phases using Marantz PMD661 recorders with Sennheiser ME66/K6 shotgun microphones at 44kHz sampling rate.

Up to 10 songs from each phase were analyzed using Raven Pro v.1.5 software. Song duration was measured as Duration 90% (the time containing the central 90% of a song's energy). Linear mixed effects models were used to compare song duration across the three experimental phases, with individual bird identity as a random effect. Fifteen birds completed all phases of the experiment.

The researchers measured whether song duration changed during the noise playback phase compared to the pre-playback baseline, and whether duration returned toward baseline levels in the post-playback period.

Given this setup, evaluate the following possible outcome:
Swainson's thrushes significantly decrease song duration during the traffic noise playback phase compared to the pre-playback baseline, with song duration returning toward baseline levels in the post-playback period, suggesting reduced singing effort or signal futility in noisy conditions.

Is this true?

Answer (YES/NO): NO